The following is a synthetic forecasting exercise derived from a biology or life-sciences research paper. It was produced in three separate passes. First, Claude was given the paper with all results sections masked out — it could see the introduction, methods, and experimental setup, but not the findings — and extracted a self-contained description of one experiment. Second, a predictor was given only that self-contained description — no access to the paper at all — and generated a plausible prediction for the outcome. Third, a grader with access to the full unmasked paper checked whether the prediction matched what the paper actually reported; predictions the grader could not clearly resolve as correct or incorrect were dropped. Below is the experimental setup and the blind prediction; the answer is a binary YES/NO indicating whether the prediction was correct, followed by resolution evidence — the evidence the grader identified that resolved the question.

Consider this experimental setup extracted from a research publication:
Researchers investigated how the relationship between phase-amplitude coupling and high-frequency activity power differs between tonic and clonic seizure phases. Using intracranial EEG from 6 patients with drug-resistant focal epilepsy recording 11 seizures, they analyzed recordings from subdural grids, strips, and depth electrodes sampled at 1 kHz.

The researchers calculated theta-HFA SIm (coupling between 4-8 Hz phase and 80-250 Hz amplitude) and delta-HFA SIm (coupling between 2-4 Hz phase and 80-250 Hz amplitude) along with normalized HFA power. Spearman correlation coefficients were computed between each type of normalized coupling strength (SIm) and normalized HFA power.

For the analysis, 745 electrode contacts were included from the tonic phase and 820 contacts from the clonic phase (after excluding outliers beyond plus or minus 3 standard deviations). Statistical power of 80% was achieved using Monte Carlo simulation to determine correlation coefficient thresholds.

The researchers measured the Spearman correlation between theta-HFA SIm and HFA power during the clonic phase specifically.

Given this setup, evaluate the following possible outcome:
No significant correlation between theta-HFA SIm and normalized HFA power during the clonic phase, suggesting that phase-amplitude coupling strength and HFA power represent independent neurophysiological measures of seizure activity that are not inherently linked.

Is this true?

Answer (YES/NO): NO